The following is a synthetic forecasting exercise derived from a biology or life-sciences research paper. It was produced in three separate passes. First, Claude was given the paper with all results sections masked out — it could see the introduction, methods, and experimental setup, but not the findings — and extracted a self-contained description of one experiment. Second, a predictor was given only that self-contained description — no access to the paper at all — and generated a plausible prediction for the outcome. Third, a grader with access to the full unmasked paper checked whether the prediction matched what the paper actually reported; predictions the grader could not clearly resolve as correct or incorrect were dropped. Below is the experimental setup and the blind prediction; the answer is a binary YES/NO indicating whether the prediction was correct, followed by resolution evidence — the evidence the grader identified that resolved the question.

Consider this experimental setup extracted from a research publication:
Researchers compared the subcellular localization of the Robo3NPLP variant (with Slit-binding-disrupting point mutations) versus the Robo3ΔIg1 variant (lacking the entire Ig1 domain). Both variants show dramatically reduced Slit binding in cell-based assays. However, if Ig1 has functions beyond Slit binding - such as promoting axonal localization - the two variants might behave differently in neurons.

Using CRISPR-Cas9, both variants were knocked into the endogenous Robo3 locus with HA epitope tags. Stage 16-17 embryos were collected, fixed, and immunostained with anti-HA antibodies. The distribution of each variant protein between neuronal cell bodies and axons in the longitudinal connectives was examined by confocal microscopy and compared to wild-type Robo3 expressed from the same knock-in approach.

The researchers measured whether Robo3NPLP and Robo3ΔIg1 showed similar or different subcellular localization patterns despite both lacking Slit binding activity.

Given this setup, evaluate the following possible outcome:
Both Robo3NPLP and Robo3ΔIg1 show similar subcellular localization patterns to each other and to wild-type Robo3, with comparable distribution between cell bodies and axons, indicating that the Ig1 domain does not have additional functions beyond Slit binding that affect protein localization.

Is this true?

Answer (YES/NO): NO